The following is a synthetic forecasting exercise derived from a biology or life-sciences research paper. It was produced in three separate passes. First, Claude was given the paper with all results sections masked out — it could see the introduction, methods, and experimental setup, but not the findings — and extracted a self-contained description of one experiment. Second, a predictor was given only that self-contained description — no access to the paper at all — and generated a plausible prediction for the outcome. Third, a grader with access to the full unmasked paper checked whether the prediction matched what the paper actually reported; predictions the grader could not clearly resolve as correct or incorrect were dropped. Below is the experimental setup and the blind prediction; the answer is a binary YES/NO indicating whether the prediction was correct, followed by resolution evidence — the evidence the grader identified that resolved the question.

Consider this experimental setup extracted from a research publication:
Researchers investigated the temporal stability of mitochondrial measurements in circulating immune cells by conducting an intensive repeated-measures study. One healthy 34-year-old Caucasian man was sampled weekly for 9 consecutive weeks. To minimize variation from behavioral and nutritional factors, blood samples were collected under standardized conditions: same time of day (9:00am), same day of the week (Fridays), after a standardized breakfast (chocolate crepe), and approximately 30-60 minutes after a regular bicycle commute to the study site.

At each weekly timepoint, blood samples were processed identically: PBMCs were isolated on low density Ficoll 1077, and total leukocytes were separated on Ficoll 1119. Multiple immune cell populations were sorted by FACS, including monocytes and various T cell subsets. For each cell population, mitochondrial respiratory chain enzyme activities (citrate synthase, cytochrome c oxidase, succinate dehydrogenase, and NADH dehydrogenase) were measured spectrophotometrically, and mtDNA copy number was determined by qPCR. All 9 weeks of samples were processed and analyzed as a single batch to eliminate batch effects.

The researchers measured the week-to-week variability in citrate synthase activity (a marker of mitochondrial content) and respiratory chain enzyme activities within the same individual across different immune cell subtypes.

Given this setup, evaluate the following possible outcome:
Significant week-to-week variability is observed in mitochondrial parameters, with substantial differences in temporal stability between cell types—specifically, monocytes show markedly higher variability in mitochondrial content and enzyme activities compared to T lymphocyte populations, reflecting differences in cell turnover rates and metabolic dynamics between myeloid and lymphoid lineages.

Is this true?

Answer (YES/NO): NO